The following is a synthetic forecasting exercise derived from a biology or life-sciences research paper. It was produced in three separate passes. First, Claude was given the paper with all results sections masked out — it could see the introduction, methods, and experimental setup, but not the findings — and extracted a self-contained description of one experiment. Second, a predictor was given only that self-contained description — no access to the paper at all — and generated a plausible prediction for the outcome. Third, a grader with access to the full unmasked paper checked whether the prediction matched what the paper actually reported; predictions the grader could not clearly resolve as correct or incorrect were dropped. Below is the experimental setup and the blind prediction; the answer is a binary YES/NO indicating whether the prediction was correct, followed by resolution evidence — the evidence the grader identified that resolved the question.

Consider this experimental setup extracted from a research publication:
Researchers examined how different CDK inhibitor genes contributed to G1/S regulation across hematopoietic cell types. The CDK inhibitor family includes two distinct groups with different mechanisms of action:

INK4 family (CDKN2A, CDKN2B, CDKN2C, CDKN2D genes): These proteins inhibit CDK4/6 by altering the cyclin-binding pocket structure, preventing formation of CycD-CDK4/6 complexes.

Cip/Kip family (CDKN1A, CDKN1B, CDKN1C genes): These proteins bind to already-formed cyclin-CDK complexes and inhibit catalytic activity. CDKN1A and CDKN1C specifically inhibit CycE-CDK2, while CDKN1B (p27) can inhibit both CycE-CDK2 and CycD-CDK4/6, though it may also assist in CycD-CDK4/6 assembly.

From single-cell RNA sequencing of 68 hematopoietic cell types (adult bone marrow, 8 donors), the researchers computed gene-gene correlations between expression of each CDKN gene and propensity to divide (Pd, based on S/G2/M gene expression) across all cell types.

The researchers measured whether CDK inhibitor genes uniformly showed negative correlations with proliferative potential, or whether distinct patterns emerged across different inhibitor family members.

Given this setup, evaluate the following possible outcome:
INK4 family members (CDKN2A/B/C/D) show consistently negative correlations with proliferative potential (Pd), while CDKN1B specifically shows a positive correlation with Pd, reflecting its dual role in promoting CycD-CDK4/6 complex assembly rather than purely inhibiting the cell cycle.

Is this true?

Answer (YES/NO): NO